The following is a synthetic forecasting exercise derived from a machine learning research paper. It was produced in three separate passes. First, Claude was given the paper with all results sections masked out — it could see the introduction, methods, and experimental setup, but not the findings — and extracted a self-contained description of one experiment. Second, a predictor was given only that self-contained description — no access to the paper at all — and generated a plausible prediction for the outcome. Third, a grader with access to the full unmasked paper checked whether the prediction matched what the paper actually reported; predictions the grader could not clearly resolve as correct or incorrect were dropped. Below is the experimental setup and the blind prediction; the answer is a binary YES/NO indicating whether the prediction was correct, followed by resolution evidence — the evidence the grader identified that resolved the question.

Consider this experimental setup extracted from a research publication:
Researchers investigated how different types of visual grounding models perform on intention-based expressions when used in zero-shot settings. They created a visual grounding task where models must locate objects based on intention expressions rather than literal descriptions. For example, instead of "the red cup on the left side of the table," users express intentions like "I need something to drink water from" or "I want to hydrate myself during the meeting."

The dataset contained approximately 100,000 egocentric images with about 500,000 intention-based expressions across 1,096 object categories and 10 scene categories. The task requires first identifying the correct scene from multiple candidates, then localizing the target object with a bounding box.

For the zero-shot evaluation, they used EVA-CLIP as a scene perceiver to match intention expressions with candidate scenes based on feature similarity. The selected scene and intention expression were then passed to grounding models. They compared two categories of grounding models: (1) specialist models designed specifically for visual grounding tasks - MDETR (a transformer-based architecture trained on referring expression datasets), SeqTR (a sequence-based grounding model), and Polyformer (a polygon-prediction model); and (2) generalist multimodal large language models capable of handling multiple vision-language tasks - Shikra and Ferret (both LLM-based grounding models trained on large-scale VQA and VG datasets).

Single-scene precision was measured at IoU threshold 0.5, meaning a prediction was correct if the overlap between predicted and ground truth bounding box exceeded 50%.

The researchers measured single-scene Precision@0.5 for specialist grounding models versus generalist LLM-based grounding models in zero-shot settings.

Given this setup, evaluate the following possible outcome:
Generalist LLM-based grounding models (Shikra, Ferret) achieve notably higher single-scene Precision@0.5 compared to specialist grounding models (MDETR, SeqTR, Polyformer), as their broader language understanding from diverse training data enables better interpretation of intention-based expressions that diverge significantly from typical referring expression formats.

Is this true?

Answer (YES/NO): YES